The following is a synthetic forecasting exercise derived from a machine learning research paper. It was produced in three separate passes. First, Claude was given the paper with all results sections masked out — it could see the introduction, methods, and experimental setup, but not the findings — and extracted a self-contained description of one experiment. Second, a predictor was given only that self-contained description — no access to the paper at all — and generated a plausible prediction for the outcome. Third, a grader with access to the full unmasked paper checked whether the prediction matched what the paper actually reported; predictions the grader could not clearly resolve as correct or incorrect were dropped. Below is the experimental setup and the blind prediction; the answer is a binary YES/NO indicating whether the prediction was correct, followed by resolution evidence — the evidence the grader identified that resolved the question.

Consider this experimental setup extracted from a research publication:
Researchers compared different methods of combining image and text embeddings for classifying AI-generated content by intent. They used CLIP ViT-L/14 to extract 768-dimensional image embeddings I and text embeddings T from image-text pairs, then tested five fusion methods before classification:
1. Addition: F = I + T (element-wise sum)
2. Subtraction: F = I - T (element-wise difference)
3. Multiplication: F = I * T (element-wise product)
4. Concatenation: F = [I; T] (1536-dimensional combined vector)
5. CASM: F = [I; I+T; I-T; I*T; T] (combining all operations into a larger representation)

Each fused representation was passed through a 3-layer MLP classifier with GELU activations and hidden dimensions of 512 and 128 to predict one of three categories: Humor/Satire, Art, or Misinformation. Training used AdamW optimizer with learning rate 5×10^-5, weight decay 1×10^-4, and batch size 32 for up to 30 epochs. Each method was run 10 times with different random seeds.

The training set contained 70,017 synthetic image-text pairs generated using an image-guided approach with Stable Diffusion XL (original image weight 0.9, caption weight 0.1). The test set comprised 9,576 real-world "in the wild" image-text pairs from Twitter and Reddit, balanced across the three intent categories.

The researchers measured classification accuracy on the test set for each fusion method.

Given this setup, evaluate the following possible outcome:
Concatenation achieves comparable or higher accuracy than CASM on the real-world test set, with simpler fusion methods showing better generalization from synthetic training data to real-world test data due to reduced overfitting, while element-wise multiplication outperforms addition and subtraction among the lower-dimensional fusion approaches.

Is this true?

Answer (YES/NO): NO